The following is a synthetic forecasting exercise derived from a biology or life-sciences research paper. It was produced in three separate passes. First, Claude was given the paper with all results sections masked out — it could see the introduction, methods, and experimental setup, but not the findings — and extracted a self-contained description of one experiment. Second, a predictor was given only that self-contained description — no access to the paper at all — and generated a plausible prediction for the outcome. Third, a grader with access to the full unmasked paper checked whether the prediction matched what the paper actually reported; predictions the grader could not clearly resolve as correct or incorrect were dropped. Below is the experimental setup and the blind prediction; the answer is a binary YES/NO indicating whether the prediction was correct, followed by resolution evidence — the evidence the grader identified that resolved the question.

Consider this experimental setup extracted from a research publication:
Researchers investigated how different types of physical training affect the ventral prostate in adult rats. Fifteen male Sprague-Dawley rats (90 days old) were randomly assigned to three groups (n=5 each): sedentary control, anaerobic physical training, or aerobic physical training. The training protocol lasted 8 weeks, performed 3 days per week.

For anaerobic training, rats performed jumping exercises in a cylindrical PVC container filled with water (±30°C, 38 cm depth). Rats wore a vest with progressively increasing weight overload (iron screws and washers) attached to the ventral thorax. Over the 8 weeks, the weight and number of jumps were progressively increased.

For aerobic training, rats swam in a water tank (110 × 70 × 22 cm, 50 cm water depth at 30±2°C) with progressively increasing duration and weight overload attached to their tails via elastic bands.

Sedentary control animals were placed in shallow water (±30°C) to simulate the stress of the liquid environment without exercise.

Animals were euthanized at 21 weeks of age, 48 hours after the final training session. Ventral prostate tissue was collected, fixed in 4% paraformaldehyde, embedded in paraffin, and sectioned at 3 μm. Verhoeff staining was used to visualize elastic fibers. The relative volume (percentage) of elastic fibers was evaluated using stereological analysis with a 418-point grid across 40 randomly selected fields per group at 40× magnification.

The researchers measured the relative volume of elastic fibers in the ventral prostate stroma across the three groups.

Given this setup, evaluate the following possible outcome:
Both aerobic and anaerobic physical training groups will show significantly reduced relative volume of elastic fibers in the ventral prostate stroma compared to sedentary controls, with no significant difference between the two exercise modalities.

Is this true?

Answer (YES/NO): YES